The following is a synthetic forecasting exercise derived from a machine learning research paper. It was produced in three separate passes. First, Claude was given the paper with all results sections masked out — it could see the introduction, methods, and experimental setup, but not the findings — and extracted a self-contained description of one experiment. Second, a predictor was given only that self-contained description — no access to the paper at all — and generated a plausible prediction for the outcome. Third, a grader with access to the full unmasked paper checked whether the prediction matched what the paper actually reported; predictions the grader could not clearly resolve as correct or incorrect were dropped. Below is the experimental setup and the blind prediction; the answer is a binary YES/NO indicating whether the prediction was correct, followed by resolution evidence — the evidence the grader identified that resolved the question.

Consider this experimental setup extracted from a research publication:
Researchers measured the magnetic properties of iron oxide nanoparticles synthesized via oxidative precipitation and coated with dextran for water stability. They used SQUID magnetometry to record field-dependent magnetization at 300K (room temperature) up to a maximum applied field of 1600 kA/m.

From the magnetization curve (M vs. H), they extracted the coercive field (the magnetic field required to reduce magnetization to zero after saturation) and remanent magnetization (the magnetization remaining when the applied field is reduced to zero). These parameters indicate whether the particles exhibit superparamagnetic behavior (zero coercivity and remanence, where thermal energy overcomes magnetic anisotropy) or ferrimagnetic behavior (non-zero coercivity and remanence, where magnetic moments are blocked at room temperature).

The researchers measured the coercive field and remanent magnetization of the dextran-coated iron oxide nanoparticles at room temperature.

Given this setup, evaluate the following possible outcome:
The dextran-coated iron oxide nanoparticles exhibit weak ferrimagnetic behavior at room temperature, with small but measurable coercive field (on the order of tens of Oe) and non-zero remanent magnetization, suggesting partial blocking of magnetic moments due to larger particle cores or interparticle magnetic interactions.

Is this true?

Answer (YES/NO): YES